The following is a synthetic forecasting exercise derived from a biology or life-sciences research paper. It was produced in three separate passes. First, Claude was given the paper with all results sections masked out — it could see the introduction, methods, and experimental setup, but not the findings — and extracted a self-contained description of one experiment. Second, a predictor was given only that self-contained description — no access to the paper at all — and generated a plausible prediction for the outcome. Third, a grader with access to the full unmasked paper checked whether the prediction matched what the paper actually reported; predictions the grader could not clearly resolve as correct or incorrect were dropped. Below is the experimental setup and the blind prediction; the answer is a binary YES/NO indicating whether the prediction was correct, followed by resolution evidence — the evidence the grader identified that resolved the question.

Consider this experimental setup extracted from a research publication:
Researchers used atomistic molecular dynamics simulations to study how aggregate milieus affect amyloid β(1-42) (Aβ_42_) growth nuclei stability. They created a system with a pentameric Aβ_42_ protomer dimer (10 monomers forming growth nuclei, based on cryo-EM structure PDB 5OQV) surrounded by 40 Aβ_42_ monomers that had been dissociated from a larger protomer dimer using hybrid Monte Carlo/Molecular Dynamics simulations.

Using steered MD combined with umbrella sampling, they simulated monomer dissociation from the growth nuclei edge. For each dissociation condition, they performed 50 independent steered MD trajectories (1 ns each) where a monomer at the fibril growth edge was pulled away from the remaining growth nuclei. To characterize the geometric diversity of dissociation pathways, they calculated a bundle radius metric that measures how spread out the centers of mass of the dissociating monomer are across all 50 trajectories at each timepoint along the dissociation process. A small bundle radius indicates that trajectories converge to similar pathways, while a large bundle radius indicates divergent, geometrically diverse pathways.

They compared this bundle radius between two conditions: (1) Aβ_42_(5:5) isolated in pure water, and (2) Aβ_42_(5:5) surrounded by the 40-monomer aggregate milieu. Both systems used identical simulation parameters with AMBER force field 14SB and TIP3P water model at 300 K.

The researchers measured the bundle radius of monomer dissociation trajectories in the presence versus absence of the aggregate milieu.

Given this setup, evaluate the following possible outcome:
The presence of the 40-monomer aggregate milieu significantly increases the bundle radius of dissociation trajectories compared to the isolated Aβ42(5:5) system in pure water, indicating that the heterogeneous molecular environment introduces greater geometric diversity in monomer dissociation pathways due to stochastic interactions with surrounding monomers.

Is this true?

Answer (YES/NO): NO